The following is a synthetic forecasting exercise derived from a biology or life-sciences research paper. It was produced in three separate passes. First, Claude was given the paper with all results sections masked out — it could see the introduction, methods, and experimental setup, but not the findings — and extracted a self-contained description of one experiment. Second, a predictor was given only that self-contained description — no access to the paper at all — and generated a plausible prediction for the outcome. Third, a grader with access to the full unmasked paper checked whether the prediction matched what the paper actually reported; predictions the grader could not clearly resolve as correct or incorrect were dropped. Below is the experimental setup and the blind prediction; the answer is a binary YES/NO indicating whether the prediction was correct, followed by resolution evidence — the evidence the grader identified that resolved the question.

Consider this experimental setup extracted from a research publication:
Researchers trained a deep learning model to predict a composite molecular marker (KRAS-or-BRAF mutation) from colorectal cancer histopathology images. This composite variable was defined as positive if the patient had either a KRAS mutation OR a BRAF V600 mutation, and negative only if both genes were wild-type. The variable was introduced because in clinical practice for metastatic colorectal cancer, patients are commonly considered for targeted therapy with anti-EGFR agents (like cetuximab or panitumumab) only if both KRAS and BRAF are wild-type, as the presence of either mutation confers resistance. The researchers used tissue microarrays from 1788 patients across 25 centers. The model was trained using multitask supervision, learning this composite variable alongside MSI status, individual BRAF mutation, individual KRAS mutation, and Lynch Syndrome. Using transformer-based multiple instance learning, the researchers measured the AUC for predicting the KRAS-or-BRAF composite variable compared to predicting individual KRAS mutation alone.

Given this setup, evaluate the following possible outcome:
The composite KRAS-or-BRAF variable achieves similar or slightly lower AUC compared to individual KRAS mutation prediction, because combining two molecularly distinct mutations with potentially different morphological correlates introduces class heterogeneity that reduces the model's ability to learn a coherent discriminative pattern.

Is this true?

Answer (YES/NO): NO